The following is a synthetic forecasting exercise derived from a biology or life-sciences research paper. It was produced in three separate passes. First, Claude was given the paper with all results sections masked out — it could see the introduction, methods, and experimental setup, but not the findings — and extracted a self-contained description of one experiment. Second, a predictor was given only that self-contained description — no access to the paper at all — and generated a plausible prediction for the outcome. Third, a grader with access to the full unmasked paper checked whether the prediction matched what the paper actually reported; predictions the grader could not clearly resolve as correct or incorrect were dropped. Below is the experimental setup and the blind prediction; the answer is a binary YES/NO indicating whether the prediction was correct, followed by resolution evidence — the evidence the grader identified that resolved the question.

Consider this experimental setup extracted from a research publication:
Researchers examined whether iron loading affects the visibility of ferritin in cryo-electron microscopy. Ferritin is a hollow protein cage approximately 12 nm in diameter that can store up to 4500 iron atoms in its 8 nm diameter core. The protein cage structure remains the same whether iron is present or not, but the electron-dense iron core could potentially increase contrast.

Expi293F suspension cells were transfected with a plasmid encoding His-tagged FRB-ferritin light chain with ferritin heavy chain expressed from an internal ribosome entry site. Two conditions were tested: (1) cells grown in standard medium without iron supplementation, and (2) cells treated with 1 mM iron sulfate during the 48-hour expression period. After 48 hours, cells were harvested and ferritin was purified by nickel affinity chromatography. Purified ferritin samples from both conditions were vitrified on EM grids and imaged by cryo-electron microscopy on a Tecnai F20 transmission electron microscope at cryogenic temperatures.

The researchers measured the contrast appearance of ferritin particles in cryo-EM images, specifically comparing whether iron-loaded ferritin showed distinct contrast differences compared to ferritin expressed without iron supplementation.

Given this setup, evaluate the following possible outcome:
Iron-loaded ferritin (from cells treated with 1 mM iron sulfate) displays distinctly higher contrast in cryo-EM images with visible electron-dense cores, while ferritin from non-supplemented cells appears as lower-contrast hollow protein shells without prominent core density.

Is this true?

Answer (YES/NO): YES